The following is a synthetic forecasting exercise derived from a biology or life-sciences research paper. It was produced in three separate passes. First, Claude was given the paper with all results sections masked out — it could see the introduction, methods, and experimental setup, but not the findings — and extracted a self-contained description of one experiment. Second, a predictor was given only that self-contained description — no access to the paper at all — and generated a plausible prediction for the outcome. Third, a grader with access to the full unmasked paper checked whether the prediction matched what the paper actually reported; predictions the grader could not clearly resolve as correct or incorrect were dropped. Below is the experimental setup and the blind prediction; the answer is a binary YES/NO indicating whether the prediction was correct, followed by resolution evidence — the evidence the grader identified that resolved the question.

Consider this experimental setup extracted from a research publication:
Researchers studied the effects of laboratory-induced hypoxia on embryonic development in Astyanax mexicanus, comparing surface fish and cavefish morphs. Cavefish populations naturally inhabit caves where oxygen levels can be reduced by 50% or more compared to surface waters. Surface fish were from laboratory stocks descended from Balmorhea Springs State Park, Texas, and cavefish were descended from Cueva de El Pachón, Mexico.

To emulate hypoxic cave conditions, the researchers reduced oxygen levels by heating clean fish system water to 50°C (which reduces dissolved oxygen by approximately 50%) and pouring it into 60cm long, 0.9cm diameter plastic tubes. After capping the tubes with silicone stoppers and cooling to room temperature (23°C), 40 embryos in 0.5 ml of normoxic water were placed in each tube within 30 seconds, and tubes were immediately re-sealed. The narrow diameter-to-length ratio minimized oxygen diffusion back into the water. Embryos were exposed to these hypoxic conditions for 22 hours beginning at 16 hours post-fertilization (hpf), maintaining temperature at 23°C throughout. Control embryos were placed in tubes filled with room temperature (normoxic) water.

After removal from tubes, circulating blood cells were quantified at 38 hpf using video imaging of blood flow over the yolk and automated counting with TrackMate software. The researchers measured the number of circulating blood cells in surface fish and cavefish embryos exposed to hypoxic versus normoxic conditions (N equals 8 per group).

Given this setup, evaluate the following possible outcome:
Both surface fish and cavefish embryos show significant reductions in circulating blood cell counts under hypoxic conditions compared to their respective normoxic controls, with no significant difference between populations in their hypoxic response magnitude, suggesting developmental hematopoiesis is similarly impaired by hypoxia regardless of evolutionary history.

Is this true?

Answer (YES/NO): NO